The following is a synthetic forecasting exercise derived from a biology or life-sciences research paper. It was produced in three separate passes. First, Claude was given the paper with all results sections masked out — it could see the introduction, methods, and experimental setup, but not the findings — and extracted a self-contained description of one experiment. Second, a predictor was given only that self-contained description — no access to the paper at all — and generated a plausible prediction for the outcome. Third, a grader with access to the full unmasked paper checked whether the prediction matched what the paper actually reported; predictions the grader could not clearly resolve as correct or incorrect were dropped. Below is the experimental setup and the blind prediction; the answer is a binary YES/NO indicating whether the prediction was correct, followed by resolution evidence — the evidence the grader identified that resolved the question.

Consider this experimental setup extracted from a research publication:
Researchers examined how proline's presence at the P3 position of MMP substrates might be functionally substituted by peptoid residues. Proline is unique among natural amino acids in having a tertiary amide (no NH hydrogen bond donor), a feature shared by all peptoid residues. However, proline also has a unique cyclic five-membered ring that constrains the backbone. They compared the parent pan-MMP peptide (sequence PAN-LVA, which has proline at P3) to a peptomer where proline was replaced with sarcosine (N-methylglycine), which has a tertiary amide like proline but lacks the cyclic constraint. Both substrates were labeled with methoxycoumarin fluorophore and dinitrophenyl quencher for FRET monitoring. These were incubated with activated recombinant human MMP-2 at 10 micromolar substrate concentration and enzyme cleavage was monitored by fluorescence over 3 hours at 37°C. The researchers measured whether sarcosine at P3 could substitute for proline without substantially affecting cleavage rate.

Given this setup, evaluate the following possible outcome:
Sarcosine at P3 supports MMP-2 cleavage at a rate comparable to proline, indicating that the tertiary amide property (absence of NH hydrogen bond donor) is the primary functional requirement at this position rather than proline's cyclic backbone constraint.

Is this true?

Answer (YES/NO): NO